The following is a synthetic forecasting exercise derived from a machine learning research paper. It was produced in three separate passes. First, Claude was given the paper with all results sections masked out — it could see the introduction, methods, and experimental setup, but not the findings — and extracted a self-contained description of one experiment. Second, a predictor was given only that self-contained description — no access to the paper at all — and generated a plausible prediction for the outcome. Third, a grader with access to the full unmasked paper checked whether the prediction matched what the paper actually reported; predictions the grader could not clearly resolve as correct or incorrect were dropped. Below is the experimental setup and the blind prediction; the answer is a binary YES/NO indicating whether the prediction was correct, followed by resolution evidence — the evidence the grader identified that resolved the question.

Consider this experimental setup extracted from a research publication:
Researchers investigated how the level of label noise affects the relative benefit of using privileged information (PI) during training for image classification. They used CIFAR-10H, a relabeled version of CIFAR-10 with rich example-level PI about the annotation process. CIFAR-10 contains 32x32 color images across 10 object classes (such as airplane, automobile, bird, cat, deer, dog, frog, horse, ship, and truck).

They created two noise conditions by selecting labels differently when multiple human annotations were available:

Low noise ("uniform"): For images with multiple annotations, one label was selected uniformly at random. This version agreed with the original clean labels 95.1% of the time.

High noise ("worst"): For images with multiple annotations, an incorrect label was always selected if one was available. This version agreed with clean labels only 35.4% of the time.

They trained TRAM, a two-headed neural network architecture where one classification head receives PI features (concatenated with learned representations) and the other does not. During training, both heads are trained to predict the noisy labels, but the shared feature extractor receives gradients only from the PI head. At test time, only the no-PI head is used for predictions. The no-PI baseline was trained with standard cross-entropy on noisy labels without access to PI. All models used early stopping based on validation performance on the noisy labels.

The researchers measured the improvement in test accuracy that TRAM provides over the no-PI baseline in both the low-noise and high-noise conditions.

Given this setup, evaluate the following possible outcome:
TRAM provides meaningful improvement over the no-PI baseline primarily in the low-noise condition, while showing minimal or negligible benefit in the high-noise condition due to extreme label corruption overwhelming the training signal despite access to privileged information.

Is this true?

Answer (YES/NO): NO